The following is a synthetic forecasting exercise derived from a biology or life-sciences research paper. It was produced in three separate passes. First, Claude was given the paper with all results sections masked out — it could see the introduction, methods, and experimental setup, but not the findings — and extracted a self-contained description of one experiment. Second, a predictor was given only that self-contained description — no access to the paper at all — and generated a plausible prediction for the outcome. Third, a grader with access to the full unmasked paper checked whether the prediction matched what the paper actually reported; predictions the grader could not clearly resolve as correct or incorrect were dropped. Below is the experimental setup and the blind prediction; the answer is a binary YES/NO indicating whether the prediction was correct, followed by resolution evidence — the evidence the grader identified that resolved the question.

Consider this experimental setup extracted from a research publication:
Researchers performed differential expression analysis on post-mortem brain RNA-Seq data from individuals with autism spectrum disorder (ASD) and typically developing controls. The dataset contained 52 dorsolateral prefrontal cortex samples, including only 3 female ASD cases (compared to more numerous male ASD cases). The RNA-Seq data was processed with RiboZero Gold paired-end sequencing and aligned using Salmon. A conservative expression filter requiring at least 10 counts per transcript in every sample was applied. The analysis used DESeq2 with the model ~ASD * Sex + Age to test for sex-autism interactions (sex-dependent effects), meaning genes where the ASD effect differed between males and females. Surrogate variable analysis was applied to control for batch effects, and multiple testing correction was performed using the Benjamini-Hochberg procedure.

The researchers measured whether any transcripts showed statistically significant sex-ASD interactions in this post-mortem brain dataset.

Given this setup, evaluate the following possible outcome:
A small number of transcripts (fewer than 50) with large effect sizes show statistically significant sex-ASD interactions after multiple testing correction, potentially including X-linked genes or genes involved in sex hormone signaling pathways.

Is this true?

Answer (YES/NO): NO